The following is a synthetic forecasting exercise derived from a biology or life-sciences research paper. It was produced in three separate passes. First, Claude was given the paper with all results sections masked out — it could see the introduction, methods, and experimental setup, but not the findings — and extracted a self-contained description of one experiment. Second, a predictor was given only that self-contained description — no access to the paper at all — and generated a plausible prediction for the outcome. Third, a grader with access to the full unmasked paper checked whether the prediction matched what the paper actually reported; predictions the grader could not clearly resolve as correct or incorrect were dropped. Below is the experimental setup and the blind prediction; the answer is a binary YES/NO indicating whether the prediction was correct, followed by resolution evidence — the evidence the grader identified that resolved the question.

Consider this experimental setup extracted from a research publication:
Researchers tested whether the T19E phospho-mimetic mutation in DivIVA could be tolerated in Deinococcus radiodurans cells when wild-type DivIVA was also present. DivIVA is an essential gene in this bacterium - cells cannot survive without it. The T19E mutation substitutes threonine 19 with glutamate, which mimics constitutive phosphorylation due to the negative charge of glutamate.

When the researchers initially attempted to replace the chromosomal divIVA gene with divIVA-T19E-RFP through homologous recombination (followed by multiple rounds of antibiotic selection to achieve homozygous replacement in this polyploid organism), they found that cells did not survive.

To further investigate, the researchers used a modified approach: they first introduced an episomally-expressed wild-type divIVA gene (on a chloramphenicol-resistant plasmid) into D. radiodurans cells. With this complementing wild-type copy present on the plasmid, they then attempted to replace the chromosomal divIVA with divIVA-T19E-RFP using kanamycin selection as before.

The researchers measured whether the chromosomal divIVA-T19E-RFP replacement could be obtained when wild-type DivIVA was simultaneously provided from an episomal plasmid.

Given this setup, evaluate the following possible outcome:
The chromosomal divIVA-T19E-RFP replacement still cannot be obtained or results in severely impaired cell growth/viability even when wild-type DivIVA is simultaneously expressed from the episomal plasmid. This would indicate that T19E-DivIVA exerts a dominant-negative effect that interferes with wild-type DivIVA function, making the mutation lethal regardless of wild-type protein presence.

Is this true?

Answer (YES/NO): NO